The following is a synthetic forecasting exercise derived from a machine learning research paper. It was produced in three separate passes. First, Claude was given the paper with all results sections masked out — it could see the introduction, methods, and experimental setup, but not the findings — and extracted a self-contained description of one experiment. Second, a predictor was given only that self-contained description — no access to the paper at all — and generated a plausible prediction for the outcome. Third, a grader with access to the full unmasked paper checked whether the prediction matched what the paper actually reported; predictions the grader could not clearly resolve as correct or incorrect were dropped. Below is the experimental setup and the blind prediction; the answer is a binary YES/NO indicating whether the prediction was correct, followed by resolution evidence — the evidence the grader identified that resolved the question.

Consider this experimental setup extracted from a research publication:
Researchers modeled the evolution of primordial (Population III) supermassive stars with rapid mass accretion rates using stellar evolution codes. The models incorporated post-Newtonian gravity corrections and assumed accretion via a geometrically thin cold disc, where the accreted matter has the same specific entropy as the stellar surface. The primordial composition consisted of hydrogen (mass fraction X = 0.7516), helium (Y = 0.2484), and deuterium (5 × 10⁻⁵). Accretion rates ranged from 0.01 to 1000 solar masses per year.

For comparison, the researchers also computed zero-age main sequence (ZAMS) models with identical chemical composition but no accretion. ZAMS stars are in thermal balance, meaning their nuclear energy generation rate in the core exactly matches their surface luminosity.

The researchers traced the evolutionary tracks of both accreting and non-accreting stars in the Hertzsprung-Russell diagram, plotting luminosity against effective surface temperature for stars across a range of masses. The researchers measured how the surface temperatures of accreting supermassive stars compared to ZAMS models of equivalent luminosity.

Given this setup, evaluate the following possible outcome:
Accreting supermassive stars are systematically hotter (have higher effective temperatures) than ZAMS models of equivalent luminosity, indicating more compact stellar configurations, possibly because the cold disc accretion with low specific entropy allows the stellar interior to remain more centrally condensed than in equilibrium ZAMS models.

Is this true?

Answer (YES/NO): NO